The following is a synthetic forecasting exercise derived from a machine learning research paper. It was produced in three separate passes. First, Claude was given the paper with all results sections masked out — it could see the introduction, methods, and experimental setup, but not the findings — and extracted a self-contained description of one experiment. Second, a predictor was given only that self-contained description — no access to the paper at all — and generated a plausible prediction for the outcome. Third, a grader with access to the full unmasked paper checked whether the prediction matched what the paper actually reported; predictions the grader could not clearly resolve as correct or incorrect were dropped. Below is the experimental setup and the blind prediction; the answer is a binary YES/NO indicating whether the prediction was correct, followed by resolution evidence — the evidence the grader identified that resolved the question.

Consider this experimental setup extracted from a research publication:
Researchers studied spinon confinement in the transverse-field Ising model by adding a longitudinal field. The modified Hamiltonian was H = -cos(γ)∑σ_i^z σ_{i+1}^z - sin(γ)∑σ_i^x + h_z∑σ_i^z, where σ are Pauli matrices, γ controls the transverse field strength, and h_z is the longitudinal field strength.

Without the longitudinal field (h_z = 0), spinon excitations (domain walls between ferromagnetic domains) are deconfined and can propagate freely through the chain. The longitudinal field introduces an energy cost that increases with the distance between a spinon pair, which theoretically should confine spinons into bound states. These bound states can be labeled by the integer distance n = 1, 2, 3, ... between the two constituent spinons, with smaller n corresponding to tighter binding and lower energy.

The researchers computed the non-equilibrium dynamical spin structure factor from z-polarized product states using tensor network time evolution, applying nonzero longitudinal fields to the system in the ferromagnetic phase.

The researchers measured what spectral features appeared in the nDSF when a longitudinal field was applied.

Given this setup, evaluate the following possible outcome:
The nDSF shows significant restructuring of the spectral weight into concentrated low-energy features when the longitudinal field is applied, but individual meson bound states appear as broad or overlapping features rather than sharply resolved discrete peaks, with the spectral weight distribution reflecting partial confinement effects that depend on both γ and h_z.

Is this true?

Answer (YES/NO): NO